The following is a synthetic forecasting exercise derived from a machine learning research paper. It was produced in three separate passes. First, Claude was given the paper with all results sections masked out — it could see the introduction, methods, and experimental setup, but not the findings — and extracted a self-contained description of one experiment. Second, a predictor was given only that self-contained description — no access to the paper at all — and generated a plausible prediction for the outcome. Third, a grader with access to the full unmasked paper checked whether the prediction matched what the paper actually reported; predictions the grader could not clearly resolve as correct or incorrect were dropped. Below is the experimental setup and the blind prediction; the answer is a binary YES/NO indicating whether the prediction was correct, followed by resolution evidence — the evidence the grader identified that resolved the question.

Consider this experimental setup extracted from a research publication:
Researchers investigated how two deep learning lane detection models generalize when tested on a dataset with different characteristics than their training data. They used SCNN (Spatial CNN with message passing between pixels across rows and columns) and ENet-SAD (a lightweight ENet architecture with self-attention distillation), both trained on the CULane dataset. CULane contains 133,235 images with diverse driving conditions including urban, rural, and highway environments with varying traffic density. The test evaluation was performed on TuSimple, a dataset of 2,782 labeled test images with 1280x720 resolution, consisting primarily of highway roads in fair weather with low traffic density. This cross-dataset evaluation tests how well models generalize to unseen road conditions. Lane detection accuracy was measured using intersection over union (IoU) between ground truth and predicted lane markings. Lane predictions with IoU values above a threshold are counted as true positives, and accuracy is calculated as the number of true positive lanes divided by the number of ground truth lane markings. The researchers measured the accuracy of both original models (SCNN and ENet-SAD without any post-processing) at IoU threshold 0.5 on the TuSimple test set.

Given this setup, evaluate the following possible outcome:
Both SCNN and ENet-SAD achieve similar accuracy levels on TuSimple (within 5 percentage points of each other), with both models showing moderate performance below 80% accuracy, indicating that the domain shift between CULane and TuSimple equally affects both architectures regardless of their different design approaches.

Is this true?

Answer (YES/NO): NO